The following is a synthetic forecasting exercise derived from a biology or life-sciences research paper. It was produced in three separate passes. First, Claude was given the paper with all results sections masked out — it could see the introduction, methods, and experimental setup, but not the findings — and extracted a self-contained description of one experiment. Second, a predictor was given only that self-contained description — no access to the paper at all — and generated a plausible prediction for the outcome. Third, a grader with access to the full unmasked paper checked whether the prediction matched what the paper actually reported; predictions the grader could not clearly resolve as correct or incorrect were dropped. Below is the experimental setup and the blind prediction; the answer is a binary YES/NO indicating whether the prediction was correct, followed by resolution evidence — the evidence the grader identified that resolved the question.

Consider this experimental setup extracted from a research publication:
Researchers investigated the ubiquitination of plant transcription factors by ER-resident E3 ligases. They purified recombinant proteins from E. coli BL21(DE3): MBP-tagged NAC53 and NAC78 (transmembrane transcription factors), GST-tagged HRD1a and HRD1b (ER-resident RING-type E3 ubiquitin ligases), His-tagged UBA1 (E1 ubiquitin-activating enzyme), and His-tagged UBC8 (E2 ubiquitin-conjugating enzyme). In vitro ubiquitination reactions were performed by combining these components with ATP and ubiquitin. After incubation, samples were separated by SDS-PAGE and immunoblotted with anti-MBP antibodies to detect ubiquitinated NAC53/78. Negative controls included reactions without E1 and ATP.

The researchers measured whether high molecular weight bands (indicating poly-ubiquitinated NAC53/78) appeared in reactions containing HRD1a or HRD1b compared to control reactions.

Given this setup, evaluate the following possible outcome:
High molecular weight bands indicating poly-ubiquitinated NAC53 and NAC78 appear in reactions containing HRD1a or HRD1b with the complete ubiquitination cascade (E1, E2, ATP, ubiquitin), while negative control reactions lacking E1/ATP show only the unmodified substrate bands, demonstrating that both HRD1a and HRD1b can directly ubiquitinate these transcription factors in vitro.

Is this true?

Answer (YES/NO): YES